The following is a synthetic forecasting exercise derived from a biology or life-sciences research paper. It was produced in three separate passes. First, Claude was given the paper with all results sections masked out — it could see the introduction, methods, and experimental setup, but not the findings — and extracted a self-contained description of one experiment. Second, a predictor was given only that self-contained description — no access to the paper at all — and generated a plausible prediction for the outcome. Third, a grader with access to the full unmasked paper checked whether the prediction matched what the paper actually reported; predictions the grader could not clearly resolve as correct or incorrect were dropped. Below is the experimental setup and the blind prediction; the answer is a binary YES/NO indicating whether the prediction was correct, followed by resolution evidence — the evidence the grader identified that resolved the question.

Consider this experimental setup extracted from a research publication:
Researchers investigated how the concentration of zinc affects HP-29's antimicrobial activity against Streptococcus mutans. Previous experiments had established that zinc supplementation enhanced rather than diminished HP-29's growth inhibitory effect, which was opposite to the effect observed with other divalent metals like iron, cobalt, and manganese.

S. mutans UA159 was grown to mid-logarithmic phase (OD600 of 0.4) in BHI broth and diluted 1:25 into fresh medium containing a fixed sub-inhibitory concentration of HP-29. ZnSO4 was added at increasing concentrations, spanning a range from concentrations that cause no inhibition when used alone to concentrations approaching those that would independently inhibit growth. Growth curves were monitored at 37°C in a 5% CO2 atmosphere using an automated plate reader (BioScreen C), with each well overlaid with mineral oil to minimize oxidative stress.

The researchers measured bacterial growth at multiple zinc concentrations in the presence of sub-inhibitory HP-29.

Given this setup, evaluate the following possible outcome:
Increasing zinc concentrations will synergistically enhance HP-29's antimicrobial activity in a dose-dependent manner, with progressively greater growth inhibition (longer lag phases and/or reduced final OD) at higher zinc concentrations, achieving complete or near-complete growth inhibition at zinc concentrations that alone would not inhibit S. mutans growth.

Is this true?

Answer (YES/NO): YES